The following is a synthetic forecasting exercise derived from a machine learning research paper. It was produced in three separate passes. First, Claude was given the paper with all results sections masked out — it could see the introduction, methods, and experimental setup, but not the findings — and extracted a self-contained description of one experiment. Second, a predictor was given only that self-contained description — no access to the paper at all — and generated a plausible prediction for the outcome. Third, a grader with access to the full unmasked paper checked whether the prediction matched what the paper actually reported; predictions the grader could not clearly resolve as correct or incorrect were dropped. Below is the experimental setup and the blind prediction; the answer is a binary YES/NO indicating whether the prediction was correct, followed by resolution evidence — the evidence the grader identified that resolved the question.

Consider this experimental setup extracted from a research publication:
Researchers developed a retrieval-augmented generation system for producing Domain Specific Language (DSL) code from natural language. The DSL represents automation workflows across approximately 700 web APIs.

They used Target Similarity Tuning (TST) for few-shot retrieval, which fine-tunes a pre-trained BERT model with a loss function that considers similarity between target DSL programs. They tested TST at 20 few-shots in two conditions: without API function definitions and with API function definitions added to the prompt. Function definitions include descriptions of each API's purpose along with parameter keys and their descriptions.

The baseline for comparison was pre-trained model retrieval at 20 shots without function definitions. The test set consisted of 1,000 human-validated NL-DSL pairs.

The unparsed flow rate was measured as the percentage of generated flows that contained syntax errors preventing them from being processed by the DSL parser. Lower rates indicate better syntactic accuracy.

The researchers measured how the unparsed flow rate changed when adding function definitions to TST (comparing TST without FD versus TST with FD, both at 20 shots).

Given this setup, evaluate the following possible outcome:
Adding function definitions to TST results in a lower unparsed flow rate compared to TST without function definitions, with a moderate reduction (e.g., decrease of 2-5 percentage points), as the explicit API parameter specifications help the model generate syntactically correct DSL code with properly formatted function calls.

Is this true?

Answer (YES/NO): NO